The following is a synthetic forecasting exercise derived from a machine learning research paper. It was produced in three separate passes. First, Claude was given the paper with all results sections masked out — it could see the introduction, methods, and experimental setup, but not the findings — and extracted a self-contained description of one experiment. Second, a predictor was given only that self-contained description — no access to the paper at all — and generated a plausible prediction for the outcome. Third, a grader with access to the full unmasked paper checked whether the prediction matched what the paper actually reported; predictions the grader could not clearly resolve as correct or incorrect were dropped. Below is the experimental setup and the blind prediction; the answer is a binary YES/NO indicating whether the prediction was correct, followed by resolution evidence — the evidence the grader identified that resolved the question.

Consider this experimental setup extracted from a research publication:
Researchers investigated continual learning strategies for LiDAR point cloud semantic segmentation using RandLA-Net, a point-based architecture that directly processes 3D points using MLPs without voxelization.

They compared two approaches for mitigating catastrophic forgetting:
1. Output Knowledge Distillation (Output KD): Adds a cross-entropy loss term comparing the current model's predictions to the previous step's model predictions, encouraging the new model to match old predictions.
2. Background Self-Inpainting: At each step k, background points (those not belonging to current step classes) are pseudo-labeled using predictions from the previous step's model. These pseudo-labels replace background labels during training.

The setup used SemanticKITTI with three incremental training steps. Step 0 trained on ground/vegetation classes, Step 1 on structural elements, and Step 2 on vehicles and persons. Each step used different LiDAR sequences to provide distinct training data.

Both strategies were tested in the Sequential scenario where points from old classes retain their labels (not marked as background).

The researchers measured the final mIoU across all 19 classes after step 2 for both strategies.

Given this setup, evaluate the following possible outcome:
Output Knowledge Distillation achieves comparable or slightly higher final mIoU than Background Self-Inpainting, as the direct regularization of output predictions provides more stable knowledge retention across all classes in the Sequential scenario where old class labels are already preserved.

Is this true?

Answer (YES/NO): NO